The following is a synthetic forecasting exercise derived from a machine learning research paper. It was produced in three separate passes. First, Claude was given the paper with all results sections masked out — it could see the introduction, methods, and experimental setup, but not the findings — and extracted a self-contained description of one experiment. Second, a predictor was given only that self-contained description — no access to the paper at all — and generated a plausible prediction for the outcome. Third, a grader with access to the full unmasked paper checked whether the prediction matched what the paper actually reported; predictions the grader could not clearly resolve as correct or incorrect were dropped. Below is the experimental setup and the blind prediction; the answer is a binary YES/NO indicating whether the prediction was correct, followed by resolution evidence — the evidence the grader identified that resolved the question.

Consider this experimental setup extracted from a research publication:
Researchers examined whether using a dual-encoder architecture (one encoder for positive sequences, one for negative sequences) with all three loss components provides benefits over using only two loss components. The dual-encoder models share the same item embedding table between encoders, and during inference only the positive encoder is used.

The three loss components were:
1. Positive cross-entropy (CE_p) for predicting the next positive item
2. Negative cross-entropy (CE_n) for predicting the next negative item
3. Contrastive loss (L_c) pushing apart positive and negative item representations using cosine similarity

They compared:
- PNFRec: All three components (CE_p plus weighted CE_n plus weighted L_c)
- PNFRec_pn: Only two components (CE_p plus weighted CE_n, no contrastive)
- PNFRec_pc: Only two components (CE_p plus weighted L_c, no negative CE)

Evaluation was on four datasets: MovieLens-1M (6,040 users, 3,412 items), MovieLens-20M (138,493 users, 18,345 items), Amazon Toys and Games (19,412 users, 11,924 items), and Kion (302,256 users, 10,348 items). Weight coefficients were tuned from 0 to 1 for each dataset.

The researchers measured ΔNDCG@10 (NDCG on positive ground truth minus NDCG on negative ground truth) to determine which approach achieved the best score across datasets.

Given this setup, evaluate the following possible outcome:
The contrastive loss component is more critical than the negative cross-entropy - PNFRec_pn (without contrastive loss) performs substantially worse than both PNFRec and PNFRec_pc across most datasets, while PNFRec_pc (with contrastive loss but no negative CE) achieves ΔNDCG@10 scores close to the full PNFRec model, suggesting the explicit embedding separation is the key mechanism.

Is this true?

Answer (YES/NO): NO